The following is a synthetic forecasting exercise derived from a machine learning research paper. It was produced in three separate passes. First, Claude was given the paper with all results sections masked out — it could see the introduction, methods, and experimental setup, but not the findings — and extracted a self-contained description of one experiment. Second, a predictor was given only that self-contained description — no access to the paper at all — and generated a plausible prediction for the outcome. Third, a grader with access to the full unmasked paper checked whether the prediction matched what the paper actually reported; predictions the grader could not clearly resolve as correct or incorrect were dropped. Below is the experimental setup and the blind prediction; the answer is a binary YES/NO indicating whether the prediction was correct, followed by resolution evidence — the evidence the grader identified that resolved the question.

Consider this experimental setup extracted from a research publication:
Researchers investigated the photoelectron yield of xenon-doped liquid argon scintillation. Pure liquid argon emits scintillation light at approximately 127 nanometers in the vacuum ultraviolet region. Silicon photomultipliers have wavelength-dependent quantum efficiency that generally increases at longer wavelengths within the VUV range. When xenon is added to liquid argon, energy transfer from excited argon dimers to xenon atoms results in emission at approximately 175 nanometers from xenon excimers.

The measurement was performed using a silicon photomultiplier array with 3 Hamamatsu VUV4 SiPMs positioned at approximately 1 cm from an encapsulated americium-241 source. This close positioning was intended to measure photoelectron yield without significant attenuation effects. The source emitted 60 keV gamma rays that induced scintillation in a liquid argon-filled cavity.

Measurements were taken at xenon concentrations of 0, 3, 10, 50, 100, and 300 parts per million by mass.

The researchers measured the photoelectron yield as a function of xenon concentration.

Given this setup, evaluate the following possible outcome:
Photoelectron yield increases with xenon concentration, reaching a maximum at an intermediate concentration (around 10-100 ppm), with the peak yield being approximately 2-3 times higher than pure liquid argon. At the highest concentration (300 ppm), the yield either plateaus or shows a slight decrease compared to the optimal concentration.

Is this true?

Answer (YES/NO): NO